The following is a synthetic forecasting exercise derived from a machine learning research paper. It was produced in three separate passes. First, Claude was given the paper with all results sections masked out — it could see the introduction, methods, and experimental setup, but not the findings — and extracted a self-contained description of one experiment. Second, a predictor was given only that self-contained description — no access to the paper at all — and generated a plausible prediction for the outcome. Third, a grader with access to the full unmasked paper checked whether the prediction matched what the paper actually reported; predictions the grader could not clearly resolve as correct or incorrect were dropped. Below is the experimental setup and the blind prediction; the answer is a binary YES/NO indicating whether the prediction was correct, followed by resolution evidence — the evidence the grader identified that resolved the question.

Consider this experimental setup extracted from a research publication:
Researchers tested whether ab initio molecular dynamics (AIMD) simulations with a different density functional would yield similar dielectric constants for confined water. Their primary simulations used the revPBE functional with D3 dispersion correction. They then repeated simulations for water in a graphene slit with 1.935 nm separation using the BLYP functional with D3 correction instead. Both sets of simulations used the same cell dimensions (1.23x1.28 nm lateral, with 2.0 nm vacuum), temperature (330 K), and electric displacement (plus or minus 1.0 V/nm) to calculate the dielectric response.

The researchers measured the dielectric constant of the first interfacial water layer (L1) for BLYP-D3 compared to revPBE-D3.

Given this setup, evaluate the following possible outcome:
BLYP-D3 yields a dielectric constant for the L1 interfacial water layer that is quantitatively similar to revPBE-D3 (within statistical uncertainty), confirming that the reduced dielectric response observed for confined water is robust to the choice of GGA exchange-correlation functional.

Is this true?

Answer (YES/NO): NO